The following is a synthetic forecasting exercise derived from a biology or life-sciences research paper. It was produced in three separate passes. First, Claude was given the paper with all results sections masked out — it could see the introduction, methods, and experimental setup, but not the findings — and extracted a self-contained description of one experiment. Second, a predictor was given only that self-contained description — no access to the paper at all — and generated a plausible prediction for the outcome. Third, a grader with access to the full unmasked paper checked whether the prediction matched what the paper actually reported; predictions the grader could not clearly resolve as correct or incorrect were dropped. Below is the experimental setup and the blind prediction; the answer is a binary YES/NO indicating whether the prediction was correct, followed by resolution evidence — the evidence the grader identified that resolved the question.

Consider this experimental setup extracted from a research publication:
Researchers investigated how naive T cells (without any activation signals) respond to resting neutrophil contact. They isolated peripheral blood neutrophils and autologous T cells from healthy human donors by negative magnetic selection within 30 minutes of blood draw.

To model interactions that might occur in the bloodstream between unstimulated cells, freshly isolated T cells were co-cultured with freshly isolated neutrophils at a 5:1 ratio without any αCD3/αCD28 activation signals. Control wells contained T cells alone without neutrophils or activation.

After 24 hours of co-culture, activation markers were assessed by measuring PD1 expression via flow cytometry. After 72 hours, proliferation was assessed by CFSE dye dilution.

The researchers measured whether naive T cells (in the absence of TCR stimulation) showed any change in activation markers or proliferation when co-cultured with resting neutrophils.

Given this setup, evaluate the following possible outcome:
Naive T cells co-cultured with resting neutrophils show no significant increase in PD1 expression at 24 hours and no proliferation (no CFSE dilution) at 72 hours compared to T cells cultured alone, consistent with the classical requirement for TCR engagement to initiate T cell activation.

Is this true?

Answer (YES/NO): YES